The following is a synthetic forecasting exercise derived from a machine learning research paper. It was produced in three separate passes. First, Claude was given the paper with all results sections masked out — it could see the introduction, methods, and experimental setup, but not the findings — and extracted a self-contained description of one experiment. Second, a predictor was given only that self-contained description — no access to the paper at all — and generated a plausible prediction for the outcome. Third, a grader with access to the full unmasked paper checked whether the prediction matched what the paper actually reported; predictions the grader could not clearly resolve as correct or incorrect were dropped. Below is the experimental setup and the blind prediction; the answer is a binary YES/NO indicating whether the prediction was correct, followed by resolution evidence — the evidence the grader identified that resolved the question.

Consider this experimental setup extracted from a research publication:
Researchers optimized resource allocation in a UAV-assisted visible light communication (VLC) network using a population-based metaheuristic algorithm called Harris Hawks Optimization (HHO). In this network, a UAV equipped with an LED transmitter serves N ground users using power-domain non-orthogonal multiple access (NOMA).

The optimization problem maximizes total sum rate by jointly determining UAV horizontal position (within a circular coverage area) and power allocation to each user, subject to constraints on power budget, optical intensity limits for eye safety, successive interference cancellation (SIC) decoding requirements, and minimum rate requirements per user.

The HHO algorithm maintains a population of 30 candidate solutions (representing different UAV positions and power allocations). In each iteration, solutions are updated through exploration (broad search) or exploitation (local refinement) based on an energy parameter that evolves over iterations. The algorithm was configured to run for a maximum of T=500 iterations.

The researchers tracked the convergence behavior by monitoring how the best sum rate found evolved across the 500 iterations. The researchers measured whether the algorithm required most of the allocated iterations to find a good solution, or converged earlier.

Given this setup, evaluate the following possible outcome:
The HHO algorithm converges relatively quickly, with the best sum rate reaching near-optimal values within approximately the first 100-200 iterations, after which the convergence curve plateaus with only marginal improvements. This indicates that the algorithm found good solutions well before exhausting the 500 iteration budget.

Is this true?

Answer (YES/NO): NO